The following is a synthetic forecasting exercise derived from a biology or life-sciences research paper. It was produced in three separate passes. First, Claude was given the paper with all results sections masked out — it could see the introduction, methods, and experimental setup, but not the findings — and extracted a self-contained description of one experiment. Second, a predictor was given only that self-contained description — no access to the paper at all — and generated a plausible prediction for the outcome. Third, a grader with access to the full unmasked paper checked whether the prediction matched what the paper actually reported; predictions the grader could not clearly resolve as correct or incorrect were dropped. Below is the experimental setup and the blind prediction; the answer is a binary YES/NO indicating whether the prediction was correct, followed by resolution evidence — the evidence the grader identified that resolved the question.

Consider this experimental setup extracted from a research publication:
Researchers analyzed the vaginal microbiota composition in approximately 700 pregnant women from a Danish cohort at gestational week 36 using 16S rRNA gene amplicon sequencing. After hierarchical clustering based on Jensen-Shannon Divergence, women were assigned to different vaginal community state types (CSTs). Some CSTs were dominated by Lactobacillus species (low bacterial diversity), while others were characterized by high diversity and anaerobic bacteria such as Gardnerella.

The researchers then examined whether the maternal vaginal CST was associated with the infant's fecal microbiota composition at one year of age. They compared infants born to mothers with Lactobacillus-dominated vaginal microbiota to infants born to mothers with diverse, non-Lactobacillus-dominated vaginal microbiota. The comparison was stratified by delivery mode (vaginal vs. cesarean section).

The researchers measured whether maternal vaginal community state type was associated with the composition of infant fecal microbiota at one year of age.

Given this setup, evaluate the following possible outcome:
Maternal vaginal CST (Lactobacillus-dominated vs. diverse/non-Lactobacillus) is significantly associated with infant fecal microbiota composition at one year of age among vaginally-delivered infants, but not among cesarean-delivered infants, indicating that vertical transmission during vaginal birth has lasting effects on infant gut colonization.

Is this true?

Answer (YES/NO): NO